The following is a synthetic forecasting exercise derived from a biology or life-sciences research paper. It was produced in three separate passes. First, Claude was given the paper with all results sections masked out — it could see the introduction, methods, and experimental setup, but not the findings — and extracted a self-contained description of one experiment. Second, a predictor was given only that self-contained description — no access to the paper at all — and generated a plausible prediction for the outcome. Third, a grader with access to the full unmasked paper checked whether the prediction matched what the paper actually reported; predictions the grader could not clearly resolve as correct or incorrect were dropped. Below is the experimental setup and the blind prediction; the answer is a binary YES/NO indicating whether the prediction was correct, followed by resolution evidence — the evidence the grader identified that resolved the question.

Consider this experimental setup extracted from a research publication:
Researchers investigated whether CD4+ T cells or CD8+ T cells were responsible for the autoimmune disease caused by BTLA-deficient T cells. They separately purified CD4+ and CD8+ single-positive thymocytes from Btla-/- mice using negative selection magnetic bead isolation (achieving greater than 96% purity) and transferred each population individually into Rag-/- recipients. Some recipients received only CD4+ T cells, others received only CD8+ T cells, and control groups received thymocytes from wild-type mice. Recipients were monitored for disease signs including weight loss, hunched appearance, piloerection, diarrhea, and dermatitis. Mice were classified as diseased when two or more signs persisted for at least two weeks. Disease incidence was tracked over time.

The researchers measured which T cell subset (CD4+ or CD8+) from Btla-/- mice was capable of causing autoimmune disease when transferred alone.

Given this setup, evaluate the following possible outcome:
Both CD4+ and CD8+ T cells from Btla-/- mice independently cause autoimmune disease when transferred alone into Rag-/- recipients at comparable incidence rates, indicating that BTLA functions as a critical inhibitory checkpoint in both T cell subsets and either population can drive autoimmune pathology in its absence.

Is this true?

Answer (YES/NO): NO